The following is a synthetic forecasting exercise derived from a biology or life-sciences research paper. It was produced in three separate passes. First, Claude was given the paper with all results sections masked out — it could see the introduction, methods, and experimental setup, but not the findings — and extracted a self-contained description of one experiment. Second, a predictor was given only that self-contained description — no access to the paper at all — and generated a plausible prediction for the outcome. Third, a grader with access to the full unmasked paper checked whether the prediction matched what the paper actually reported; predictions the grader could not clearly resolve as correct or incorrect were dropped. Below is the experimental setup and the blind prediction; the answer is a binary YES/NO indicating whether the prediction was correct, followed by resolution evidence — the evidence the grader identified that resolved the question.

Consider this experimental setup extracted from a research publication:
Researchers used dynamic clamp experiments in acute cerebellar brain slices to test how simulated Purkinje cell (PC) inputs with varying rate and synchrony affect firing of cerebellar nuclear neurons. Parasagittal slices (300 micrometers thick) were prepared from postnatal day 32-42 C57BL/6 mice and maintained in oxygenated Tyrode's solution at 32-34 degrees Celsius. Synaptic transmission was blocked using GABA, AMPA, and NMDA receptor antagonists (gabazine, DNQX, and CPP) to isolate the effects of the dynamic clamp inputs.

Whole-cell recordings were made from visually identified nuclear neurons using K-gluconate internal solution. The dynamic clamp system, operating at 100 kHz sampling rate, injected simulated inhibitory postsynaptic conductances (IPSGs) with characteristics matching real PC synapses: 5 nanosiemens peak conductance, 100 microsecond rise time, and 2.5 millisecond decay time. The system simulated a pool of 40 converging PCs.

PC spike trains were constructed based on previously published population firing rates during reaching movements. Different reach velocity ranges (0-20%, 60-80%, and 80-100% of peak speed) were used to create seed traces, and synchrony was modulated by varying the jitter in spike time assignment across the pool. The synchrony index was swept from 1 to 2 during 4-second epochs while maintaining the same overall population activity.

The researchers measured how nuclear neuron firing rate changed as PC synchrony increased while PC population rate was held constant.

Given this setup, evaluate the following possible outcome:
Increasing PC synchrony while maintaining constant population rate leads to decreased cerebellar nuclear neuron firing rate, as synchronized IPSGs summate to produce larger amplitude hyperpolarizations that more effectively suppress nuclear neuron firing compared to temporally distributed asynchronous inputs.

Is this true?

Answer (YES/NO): NO